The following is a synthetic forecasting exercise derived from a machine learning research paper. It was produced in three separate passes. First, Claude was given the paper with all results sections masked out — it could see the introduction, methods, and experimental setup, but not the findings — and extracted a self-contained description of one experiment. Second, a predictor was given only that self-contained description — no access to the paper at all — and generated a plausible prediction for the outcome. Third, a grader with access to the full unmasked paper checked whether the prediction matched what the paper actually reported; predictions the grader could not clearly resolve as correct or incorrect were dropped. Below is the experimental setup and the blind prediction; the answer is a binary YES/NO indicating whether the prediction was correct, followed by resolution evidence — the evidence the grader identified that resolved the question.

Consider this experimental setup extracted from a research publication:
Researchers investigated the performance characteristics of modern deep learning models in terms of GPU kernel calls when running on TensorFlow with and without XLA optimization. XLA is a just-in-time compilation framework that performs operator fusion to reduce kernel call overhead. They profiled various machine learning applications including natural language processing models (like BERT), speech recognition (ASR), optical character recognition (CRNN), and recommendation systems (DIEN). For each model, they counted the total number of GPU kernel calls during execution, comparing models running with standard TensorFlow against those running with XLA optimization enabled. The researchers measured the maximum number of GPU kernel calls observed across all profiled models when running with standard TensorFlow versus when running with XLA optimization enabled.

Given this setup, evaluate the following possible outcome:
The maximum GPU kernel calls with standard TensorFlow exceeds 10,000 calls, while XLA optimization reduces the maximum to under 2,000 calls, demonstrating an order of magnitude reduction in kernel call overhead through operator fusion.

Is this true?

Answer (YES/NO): NO